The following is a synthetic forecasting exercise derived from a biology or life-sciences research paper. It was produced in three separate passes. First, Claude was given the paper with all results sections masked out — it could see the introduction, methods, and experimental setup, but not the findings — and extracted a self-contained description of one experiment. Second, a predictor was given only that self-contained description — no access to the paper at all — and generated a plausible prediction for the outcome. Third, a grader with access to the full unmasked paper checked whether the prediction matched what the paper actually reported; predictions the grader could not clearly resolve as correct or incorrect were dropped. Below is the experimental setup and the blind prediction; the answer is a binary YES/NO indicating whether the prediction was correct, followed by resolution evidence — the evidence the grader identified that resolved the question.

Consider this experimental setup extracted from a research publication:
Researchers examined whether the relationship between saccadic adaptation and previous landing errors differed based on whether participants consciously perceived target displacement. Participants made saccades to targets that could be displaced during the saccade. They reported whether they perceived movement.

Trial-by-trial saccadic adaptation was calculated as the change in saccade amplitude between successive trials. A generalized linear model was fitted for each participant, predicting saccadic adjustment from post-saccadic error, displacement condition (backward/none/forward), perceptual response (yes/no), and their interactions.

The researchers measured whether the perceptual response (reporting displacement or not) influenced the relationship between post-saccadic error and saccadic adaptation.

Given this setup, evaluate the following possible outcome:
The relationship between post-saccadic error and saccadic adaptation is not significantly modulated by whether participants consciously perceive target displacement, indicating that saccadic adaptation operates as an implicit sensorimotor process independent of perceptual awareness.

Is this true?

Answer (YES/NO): YES